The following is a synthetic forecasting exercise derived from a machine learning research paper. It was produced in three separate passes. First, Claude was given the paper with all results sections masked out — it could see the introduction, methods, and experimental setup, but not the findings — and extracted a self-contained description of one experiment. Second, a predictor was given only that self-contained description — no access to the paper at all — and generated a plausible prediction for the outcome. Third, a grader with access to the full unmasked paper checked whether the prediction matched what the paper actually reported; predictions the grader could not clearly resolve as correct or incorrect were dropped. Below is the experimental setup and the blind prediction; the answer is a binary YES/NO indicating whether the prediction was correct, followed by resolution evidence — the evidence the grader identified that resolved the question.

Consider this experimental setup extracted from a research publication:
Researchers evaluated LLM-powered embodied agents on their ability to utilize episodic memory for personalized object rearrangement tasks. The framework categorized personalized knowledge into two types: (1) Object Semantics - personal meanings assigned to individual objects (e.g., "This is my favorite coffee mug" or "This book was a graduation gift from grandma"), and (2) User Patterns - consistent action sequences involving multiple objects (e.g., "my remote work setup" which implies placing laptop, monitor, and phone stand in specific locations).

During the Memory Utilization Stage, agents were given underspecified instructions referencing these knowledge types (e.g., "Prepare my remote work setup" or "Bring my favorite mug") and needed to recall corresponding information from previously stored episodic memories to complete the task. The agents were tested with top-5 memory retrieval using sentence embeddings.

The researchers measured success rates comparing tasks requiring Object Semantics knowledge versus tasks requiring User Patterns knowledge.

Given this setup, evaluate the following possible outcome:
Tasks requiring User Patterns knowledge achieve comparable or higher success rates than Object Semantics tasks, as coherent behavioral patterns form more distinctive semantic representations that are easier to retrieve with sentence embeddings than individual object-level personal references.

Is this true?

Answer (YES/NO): NO